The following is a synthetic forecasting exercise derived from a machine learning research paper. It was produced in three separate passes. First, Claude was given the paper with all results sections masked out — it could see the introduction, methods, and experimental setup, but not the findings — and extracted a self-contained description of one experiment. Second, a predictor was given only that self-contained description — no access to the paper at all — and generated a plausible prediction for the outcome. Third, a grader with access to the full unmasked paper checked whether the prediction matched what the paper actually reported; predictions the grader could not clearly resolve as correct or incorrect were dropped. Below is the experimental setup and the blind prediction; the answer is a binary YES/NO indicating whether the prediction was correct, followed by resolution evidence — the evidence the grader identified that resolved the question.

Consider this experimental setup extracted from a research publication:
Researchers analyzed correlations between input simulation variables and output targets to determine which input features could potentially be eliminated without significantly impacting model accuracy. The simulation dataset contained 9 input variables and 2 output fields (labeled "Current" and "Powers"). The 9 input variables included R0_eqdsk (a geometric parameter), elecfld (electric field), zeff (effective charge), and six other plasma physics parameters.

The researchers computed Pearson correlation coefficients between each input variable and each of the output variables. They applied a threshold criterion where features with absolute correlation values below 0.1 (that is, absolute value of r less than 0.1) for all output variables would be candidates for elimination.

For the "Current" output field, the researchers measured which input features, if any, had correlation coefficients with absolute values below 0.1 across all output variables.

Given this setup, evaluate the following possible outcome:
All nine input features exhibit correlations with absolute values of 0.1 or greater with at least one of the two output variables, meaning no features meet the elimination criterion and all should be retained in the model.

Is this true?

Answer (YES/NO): NO